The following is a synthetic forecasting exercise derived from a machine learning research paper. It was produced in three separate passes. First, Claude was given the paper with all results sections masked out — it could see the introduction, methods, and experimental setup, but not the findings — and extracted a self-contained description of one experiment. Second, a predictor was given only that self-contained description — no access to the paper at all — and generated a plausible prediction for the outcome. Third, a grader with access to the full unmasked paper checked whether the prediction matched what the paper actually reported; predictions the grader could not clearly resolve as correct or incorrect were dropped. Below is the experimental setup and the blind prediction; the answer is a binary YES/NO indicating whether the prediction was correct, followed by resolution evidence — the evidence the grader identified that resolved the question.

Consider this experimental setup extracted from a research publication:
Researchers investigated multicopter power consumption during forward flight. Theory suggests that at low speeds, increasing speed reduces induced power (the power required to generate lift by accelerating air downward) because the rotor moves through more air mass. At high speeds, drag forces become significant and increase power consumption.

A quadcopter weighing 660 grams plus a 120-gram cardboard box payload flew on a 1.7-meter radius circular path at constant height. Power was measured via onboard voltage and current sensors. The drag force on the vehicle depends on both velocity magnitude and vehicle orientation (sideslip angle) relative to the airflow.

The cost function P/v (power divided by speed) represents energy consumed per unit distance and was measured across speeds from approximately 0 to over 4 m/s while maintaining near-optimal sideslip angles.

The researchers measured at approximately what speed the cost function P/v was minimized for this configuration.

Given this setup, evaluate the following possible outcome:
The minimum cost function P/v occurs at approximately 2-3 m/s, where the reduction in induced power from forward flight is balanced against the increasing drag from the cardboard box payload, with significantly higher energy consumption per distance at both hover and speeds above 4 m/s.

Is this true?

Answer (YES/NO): NO